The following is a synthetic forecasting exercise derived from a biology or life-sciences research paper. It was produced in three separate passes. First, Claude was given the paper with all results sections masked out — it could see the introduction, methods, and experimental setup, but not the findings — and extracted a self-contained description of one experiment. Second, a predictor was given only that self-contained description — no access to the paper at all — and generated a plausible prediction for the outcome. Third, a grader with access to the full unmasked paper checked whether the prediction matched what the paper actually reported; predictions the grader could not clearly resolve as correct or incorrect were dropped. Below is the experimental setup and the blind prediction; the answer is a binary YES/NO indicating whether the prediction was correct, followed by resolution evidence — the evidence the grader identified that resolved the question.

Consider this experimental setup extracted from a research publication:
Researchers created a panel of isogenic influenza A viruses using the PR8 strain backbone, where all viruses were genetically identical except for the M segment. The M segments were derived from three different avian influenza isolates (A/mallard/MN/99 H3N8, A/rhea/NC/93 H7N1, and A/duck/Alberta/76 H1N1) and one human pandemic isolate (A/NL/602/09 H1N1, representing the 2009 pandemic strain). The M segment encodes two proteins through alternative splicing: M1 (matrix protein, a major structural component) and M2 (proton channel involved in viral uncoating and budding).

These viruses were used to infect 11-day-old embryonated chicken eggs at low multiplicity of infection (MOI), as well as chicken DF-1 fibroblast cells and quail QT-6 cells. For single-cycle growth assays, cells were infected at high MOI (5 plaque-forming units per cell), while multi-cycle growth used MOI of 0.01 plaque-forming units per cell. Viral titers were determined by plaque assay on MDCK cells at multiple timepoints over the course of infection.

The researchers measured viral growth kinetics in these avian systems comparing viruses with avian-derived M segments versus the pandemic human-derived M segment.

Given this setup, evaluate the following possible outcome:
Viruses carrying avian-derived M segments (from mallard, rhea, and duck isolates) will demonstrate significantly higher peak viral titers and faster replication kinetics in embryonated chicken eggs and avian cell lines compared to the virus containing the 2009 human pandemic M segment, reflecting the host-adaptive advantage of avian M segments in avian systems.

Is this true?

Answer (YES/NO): NO